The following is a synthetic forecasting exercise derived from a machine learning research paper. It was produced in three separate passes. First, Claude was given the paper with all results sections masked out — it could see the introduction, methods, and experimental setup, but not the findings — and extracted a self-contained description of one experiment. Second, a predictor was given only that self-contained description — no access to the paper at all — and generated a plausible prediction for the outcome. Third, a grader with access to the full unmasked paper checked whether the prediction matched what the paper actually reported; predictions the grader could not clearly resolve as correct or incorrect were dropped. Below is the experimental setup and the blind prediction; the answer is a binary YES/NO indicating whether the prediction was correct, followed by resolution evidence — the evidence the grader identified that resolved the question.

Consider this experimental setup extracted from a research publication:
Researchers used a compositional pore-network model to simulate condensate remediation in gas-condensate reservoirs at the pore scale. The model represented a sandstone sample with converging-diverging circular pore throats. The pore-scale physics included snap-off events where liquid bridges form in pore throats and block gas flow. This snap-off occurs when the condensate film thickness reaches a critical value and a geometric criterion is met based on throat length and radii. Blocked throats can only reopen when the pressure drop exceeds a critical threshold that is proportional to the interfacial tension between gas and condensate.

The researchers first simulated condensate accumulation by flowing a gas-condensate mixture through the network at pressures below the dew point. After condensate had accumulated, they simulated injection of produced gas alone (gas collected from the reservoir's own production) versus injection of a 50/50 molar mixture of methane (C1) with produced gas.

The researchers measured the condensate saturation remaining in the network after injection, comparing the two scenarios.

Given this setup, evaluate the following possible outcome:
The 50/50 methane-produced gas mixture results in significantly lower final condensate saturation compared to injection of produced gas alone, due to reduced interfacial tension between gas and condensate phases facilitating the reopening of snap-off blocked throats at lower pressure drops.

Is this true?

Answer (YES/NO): NO